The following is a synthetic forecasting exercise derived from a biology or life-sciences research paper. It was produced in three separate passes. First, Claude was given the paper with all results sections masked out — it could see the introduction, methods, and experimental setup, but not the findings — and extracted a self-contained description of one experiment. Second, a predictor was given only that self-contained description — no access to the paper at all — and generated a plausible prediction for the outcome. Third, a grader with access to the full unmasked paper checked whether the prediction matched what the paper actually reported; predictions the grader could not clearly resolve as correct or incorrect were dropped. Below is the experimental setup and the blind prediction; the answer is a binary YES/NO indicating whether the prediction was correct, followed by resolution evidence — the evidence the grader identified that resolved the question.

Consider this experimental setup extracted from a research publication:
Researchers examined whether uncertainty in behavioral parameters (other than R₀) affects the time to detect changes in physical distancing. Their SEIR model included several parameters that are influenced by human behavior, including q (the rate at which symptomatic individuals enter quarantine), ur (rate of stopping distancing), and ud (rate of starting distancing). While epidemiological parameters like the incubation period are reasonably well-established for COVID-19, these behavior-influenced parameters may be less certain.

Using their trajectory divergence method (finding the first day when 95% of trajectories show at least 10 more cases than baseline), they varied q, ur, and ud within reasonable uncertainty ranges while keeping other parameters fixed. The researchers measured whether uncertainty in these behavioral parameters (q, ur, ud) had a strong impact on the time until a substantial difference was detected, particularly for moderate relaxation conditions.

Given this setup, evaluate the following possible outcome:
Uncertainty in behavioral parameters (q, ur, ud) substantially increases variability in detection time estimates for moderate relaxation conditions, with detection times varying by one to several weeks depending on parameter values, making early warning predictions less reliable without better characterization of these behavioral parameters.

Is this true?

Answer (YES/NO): NO